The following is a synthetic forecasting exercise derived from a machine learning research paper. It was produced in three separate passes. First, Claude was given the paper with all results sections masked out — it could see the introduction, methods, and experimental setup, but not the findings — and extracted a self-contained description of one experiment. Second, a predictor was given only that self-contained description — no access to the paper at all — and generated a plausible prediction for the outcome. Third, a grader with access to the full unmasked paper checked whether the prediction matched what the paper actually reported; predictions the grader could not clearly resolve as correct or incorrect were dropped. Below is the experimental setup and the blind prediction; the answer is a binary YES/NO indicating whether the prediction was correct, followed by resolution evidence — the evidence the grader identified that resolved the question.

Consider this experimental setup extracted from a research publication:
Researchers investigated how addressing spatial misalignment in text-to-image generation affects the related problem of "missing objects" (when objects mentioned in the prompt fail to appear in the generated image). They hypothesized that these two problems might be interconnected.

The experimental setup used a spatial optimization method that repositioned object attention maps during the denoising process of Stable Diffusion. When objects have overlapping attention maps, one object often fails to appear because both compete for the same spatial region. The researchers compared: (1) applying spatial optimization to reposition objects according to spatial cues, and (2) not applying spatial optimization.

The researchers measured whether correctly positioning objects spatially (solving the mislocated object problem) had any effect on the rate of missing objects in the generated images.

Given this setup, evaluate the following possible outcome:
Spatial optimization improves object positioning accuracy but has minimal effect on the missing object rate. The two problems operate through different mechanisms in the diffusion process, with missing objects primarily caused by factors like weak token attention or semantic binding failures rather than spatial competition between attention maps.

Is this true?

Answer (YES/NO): NO